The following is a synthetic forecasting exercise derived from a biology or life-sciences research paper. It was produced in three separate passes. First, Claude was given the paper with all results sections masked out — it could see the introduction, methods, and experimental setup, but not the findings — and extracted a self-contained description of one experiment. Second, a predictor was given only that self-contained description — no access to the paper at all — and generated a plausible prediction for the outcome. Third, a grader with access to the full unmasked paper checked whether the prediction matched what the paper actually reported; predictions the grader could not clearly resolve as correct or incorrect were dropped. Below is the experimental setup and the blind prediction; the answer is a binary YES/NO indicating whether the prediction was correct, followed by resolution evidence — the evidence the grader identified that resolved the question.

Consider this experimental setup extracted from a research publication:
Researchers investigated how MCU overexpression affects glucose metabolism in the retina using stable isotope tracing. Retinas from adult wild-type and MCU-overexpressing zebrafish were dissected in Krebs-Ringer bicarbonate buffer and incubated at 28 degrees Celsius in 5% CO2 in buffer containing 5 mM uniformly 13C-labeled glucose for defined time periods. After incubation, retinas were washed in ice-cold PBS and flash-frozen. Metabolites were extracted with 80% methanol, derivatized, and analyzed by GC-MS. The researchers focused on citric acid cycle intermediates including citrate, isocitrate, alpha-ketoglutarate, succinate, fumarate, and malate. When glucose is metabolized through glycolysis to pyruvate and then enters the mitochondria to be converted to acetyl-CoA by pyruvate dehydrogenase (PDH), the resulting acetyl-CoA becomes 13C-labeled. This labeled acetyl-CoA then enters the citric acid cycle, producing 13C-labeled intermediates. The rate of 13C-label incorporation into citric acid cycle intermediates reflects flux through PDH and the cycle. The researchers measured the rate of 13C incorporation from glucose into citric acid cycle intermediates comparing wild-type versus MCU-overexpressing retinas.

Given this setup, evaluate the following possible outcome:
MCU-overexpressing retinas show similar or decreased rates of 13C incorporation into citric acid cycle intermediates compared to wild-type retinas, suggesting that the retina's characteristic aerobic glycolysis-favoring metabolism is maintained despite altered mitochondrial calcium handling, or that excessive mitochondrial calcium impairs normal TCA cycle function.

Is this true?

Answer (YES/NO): NO